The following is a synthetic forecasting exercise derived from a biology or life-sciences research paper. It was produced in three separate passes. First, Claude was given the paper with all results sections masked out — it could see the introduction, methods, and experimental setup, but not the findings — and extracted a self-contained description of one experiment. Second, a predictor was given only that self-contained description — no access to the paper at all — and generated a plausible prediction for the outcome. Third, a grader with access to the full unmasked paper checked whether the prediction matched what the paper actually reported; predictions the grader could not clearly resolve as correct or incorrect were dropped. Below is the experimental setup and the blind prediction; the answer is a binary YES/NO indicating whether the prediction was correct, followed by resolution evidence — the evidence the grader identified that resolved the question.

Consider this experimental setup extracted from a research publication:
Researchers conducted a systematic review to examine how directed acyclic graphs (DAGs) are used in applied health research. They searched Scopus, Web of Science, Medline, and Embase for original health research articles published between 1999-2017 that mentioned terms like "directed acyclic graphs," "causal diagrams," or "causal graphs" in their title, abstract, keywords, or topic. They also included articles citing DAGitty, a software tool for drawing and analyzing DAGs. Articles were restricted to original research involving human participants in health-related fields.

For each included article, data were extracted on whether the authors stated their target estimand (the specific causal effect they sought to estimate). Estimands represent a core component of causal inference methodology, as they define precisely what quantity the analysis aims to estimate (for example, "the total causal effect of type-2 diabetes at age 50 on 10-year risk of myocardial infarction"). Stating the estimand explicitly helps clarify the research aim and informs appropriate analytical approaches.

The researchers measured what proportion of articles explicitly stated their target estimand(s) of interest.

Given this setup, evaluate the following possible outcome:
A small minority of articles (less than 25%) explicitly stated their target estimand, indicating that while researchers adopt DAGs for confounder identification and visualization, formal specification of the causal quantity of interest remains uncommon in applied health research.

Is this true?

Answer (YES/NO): YES